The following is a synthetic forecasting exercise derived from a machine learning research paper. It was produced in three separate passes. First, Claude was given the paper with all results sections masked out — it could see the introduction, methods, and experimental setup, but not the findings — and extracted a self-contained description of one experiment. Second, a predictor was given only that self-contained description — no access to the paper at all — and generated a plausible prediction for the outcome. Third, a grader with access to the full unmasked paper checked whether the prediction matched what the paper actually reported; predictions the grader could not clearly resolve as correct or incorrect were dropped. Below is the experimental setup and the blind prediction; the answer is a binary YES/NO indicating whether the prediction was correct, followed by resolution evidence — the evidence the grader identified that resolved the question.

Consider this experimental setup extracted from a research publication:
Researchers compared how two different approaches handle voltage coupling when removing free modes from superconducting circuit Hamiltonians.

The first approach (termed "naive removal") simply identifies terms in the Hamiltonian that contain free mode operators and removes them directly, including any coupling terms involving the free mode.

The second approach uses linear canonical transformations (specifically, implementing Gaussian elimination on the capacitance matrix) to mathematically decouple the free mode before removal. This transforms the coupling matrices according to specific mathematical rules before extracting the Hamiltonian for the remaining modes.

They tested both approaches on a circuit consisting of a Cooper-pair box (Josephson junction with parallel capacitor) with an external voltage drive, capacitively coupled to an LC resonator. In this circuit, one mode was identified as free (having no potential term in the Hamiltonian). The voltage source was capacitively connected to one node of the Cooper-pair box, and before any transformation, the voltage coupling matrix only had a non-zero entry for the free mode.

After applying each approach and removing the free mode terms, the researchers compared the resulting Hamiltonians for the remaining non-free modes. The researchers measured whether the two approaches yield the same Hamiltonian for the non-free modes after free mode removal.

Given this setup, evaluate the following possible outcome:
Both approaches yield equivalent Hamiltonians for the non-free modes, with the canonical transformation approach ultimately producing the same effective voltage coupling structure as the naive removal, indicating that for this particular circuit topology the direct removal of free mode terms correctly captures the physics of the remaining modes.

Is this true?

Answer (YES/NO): NO